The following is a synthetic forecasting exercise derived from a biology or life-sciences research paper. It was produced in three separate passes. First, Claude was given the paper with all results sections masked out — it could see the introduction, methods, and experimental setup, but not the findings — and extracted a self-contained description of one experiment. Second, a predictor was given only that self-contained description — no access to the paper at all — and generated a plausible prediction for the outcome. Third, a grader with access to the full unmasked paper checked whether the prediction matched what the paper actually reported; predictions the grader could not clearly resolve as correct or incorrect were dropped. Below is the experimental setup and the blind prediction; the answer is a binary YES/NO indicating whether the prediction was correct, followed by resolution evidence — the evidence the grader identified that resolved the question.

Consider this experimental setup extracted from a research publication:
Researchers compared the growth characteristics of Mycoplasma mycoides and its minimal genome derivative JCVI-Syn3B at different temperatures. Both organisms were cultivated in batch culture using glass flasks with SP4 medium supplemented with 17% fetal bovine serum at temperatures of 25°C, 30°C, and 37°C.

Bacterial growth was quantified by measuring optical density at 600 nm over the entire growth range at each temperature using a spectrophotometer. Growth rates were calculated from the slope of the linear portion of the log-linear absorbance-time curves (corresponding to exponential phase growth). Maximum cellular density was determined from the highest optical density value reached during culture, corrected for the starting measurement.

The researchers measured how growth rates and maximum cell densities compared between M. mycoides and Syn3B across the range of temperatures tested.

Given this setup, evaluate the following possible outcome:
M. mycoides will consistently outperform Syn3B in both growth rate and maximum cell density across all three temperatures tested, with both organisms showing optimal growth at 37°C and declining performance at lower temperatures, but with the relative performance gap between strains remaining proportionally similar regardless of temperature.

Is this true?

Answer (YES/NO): NO